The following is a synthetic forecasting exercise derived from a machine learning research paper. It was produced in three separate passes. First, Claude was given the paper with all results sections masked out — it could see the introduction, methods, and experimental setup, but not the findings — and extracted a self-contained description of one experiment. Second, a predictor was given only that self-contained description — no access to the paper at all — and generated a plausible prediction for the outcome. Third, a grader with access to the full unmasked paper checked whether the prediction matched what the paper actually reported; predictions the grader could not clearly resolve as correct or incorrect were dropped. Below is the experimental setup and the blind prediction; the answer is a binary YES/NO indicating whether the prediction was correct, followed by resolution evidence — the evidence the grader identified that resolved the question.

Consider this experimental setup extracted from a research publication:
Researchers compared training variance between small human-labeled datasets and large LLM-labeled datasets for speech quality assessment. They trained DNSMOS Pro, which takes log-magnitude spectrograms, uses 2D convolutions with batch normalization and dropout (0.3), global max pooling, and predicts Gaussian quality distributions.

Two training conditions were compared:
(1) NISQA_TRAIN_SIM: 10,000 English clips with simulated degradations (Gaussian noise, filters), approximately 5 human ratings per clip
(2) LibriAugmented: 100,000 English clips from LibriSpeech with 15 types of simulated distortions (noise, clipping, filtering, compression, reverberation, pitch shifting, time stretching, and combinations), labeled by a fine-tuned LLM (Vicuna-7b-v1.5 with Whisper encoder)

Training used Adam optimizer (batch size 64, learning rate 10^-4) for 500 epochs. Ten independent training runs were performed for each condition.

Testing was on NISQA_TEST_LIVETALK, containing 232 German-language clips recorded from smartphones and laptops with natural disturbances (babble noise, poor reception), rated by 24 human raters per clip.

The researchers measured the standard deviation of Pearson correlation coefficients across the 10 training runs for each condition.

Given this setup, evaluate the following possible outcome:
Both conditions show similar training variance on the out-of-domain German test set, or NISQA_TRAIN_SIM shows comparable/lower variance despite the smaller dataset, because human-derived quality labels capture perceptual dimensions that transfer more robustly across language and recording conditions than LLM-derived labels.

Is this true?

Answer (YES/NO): YES